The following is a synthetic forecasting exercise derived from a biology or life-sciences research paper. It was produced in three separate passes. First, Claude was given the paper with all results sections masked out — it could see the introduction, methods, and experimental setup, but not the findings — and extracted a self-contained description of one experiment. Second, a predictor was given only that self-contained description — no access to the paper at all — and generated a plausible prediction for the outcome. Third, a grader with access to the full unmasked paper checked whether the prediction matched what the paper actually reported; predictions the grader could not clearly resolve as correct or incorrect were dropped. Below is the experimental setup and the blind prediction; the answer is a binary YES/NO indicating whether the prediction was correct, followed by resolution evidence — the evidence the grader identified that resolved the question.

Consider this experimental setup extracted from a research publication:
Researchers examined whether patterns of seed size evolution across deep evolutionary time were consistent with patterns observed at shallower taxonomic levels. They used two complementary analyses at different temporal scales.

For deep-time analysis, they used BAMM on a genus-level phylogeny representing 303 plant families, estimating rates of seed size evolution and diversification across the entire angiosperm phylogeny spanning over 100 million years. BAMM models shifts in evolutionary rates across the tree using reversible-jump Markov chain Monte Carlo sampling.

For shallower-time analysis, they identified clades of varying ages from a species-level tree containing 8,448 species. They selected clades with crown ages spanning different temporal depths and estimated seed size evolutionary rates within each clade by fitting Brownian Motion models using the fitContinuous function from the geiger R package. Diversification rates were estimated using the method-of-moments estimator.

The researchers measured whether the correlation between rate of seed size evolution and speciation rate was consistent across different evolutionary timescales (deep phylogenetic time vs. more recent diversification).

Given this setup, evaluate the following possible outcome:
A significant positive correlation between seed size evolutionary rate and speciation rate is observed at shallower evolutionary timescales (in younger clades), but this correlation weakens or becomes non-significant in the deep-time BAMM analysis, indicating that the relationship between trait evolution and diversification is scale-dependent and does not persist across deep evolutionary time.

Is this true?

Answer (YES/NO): NO